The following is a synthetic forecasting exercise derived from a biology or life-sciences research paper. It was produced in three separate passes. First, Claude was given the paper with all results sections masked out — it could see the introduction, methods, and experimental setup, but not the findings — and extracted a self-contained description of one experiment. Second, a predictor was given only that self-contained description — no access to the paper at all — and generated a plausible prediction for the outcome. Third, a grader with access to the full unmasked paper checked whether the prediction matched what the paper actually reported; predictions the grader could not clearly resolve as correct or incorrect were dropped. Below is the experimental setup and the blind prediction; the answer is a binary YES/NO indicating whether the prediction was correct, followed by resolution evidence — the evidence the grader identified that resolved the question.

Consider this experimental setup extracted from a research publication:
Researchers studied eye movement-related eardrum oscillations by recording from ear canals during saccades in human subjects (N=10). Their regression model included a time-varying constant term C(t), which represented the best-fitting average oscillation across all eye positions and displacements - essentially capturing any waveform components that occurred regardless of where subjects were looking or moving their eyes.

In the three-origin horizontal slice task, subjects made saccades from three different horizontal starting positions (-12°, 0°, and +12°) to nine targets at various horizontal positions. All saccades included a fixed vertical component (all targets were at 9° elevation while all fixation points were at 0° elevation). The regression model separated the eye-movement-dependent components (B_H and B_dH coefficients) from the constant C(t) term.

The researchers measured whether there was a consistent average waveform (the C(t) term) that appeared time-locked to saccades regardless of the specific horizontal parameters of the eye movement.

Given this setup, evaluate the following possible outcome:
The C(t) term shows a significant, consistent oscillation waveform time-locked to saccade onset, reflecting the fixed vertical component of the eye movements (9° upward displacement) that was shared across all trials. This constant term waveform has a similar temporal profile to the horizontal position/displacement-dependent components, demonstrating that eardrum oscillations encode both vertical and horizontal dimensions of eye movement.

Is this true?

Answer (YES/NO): NO